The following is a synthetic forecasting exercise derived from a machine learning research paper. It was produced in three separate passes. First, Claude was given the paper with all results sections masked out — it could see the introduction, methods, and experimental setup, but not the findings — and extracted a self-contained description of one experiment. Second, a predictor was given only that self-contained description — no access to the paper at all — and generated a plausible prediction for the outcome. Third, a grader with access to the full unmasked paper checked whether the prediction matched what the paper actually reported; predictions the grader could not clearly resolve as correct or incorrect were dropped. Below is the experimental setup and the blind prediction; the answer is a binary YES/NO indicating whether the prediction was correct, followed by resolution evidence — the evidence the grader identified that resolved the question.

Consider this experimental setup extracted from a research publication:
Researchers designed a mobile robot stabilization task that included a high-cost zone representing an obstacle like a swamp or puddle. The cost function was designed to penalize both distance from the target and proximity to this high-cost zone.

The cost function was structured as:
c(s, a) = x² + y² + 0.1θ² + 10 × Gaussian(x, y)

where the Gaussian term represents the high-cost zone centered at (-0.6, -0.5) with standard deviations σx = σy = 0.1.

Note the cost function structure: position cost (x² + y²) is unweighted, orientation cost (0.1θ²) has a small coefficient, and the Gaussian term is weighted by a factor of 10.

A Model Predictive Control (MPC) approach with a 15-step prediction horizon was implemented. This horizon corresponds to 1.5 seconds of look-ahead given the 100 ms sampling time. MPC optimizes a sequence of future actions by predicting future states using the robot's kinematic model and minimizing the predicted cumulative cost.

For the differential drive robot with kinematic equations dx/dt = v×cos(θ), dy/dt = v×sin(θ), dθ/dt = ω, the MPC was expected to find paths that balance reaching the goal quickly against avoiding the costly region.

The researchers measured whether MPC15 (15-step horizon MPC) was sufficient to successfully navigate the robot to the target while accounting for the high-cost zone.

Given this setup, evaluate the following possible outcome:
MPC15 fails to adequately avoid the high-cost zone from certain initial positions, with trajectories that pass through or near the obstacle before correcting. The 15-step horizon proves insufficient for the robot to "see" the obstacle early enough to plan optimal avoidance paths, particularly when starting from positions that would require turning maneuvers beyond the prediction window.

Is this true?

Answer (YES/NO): NO